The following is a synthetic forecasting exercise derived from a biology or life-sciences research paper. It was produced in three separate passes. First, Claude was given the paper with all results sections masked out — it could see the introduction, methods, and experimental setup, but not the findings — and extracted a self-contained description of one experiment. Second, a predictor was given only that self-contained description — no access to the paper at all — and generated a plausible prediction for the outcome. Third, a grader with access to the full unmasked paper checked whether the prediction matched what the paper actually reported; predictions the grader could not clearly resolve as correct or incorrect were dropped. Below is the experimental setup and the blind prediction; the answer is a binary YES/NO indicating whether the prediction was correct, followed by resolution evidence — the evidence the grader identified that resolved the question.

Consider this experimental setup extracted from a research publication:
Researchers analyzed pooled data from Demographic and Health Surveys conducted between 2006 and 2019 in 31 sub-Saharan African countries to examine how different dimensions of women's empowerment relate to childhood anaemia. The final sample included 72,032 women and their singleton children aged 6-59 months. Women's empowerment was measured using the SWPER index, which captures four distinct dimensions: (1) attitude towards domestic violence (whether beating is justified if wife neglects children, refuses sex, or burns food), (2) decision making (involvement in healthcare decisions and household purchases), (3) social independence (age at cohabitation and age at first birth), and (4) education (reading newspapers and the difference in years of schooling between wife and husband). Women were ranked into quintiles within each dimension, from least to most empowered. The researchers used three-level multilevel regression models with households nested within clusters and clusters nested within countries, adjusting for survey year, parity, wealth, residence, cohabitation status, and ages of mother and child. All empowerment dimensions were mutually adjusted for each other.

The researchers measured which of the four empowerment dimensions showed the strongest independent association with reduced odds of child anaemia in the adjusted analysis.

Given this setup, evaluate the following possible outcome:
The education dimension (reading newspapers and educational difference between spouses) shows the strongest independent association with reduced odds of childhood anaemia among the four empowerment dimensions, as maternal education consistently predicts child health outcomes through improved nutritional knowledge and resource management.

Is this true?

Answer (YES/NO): NO